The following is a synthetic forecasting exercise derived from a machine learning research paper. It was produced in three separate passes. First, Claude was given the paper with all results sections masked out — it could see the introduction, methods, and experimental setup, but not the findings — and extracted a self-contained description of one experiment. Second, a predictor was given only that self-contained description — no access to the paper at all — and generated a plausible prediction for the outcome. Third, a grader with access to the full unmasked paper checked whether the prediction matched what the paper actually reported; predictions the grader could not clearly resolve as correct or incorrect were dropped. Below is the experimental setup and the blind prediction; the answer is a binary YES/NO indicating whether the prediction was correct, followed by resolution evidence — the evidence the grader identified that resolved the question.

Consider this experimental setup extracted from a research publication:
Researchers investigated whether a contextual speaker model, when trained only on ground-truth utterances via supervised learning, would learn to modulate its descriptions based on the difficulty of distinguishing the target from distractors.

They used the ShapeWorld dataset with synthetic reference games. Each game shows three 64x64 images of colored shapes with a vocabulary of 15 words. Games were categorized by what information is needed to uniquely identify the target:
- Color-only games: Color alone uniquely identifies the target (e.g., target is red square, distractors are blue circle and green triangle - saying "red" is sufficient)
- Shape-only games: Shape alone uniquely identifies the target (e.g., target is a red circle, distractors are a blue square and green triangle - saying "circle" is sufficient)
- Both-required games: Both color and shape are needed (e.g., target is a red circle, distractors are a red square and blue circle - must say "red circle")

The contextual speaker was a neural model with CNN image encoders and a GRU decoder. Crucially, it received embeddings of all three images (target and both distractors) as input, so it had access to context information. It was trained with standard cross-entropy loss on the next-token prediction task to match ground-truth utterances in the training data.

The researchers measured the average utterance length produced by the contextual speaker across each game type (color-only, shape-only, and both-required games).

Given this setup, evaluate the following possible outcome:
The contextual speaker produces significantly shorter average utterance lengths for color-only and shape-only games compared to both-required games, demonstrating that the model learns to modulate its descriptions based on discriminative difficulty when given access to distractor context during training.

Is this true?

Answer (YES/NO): NO